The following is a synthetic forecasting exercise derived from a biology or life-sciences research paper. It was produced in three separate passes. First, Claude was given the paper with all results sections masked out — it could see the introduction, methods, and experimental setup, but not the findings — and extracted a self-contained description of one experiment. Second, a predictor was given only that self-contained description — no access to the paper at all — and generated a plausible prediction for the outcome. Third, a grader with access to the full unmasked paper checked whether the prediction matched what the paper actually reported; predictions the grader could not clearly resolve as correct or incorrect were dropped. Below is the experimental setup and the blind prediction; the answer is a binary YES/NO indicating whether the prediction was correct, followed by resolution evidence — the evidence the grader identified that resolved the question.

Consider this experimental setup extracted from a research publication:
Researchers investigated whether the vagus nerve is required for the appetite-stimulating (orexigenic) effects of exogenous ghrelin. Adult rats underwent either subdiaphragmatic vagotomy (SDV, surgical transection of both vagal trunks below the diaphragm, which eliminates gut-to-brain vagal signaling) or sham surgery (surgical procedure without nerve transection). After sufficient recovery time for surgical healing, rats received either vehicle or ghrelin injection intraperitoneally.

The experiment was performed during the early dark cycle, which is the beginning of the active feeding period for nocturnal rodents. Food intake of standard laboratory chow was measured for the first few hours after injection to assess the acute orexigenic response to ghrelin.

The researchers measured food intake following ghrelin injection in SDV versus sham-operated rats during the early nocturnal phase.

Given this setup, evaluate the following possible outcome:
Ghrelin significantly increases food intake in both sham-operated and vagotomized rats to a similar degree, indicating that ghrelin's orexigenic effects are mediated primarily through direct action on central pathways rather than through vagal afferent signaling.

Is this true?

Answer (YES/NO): NO